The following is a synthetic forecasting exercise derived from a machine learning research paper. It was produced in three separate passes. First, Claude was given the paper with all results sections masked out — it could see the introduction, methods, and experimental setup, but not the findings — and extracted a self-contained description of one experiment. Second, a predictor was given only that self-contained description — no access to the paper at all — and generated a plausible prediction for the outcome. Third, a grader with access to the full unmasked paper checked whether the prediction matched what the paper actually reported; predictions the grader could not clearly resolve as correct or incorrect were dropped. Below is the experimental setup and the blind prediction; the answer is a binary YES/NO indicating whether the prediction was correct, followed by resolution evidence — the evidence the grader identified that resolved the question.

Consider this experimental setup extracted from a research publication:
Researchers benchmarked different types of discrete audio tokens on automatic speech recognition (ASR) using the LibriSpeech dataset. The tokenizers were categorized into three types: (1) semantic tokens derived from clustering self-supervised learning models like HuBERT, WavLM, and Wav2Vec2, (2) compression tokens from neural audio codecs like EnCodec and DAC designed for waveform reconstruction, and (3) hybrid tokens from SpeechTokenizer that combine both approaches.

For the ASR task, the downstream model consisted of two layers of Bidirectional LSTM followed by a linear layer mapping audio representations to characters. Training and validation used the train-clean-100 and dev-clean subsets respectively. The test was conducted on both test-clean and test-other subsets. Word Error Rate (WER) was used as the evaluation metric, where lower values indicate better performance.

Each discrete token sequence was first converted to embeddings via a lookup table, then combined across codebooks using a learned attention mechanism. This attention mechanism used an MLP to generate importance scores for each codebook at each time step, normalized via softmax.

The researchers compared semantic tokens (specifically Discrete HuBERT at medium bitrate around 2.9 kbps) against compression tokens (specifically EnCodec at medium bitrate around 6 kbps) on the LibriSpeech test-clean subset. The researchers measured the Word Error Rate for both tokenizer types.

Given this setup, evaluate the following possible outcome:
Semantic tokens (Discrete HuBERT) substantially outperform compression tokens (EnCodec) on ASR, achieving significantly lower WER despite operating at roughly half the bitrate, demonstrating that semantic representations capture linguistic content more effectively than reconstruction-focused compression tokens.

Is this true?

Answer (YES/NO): YES